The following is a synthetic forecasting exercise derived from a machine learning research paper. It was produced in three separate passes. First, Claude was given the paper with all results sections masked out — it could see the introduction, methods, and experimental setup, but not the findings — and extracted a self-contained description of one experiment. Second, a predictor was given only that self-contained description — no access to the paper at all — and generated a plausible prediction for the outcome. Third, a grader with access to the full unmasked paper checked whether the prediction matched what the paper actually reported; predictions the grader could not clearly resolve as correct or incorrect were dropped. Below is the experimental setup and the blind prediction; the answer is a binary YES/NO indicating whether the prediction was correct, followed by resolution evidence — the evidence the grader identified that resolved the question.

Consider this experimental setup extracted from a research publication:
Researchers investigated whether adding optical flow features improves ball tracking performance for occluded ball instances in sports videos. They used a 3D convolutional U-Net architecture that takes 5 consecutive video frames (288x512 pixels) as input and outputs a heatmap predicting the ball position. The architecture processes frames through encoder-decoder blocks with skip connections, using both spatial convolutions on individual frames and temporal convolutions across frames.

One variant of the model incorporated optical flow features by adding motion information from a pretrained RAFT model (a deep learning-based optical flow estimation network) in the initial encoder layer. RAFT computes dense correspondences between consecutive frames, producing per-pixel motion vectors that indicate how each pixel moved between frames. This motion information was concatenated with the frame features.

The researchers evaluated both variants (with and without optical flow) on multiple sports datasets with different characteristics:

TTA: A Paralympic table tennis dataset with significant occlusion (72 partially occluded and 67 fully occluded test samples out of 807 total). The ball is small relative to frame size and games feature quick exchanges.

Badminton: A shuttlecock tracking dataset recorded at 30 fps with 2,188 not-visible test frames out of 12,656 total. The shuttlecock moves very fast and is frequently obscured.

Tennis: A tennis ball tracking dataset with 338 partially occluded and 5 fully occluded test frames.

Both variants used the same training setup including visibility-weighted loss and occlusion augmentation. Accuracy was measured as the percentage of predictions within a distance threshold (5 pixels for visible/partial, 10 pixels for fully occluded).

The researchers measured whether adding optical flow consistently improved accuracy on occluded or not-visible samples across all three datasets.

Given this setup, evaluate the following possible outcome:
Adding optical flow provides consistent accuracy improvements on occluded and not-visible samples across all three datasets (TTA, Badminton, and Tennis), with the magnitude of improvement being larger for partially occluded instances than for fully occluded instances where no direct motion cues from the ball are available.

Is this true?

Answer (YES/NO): NO